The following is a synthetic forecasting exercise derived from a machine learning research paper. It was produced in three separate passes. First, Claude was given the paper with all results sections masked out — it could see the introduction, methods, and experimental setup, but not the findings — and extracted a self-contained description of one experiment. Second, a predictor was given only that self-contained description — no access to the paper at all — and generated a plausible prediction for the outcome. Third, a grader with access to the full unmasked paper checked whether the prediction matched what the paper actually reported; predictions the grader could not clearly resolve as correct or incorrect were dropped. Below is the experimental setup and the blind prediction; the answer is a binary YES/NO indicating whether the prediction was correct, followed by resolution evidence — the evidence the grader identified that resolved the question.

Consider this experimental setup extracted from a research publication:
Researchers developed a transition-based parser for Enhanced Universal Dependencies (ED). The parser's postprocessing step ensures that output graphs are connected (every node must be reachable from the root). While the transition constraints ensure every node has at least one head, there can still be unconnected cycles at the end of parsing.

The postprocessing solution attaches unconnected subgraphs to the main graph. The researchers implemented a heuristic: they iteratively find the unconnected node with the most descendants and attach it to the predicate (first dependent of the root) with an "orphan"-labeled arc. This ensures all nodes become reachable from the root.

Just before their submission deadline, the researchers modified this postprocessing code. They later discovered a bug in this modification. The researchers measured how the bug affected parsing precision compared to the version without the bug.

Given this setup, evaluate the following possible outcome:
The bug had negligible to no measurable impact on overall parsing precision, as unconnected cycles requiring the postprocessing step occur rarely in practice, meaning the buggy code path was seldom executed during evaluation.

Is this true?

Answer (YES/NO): NO